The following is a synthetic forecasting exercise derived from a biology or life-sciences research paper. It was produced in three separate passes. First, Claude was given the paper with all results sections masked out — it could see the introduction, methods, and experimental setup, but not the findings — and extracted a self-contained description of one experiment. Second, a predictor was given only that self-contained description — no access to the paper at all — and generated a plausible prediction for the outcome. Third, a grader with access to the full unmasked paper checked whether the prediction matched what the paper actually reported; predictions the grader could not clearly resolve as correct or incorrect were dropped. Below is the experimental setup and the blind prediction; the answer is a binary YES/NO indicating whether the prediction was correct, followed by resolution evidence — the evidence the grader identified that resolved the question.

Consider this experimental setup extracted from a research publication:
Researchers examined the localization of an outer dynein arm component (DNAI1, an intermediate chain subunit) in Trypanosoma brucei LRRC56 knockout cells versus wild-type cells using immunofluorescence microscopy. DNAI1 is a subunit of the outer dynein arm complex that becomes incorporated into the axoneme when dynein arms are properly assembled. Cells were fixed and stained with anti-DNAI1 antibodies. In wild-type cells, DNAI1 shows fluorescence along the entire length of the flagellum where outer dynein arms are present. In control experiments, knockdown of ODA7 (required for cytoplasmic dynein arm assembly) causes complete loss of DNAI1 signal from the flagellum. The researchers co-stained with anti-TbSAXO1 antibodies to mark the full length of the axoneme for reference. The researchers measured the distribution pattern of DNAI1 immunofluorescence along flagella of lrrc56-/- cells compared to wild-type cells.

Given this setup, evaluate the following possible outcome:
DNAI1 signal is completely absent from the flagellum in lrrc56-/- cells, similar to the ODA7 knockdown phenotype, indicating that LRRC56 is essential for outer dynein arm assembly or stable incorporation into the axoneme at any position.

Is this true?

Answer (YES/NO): NO